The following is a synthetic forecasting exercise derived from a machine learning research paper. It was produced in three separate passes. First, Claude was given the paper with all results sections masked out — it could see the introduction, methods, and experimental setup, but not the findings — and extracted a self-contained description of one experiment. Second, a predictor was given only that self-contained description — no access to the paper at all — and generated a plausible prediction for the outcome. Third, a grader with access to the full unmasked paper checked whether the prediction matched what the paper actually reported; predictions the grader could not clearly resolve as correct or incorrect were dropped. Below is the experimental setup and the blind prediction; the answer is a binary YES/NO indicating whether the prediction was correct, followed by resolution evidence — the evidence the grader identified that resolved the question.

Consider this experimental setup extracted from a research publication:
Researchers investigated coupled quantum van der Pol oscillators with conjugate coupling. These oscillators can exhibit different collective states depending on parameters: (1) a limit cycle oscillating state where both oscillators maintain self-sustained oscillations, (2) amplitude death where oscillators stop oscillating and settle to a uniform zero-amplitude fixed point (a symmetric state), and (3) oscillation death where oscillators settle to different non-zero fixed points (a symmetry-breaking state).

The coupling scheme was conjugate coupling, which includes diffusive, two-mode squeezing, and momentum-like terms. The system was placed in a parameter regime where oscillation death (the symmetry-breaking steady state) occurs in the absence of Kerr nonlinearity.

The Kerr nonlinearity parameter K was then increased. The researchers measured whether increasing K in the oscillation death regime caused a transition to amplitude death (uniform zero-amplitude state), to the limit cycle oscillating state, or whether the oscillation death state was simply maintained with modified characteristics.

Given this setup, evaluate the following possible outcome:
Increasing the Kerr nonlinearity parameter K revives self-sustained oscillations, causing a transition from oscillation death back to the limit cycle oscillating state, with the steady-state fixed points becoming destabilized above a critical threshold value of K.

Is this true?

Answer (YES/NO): NO